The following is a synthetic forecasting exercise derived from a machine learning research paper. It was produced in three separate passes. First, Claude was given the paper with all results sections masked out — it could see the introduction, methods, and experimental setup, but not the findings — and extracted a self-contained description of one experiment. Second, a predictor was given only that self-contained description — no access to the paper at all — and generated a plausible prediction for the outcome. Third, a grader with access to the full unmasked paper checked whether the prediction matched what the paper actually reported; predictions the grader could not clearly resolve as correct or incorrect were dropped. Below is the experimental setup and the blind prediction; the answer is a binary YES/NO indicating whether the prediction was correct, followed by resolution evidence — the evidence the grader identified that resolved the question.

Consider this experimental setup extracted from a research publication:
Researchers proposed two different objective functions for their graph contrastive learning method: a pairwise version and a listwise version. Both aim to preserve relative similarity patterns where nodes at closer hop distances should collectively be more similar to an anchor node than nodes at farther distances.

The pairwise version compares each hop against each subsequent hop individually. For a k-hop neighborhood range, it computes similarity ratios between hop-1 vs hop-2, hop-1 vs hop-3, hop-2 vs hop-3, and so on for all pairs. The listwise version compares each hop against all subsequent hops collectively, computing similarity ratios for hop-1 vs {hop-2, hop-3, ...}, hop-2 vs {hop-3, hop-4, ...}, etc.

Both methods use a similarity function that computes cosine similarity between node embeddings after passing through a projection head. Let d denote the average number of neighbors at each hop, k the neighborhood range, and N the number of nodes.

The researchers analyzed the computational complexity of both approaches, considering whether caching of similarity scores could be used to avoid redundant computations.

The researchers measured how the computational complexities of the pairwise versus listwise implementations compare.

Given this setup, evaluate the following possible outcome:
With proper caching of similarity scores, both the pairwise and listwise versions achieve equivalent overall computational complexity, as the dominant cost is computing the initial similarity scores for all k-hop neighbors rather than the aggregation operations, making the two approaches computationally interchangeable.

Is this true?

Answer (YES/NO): YES